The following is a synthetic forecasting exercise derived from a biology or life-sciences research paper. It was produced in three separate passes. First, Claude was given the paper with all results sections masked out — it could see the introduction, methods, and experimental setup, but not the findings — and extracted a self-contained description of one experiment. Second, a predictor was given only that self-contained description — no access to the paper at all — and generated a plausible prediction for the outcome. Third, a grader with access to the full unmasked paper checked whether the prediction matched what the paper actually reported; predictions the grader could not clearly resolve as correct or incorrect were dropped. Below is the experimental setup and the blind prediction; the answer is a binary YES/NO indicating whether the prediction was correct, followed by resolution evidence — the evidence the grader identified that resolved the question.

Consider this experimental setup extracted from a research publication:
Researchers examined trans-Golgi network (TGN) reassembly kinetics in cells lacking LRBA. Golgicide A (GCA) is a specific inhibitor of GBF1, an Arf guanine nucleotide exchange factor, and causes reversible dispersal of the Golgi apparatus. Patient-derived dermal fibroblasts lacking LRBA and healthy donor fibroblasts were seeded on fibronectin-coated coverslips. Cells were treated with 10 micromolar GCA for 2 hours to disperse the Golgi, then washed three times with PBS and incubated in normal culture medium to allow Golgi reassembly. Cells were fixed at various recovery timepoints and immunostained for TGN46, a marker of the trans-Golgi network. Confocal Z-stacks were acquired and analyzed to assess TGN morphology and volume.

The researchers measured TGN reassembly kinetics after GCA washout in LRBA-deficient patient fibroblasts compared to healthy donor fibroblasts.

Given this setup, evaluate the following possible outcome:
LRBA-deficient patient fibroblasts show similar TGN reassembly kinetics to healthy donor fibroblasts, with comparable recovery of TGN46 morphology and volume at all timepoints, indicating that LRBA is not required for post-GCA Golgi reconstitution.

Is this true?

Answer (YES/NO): YES